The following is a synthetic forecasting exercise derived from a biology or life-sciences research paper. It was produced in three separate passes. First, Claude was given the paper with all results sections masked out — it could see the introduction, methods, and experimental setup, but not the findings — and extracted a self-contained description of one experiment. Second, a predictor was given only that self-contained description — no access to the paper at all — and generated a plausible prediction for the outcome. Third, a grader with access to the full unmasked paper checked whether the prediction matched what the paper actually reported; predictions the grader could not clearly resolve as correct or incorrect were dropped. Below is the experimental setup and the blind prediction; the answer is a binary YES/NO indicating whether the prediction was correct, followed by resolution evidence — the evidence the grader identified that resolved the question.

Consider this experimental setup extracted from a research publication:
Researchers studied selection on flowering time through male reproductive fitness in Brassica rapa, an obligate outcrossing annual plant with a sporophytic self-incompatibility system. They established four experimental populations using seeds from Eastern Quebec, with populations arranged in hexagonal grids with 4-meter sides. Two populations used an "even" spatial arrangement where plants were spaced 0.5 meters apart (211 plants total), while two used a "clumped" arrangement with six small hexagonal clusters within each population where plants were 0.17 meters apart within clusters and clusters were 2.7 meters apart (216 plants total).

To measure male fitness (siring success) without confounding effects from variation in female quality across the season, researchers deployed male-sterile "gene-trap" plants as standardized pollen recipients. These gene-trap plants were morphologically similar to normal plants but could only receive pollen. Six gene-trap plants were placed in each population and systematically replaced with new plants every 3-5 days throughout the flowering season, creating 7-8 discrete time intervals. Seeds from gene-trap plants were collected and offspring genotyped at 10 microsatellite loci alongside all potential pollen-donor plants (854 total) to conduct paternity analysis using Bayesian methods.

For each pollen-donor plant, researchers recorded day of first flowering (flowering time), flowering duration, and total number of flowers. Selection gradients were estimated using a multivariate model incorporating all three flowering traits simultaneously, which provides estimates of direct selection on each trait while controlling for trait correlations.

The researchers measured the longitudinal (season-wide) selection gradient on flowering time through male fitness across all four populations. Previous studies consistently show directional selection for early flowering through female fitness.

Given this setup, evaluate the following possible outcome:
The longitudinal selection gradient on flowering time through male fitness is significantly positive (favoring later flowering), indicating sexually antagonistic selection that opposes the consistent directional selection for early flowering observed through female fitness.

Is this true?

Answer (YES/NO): NO